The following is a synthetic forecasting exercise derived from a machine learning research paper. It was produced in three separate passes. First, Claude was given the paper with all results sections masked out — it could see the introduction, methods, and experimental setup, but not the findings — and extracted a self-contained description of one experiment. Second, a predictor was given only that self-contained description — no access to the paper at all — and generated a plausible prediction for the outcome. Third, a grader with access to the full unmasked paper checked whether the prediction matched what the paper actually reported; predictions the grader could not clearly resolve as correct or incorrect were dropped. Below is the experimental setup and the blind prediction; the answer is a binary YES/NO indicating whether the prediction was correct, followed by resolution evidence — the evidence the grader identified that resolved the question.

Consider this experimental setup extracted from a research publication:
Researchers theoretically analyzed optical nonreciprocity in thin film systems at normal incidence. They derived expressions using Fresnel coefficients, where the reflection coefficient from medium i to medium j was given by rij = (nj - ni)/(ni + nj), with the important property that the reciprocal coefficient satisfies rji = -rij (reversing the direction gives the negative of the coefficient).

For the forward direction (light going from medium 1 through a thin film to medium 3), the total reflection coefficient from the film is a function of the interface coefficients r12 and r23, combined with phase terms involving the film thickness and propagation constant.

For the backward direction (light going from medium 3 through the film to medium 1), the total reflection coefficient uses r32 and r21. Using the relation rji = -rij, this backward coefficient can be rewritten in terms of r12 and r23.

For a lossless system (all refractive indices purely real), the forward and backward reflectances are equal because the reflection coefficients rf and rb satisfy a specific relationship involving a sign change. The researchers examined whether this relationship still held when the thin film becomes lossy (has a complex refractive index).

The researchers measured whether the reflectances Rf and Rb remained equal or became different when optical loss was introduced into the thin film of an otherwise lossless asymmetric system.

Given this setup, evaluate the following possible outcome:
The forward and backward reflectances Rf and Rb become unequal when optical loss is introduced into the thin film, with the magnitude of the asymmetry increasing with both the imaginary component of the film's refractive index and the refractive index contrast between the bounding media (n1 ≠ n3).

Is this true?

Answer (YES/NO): YES